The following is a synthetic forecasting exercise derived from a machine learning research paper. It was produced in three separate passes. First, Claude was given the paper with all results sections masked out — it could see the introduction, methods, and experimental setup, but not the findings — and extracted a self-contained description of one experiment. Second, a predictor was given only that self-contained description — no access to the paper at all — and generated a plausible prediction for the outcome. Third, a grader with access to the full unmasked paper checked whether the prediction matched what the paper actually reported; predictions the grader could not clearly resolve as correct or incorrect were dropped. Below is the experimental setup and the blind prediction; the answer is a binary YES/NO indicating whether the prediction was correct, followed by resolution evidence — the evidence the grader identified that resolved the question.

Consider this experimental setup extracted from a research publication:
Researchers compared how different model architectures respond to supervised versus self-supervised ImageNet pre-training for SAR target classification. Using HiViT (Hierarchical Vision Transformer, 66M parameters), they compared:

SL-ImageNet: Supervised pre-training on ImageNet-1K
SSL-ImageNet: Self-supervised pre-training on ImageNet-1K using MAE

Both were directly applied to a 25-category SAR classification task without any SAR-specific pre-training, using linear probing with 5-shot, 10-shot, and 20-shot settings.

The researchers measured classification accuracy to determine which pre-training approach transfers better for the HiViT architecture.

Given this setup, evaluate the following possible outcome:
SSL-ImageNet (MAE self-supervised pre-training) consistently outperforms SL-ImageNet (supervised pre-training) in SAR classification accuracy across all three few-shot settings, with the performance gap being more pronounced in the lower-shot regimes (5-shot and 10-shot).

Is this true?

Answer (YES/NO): NO